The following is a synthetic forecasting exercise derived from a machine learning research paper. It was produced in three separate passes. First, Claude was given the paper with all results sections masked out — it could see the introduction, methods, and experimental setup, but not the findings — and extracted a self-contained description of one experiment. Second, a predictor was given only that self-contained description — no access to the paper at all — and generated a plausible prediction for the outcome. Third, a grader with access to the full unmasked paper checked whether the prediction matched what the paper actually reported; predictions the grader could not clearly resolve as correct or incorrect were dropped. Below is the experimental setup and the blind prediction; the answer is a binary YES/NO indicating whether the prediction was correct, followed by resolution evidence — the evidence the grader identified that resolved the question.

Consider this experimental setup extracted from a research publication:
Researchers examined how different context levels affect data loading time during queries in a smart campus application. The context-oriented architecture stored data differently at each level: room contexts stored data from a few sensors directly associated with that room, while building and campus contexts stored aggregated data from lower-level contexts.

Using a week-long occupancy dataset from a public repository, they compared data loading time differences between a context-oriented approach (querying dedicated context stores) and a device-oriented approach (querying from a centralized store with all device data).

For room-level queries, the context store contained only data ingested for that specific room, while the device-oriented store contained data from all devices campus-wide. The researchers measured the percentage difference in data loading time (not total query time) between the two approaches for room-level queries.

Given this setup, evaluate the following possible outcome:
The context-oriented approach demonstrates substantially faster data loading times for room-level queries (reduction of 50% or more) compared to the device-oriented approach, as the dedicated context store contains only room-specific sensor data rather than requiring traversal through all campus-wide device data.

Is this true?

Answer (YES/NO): NO